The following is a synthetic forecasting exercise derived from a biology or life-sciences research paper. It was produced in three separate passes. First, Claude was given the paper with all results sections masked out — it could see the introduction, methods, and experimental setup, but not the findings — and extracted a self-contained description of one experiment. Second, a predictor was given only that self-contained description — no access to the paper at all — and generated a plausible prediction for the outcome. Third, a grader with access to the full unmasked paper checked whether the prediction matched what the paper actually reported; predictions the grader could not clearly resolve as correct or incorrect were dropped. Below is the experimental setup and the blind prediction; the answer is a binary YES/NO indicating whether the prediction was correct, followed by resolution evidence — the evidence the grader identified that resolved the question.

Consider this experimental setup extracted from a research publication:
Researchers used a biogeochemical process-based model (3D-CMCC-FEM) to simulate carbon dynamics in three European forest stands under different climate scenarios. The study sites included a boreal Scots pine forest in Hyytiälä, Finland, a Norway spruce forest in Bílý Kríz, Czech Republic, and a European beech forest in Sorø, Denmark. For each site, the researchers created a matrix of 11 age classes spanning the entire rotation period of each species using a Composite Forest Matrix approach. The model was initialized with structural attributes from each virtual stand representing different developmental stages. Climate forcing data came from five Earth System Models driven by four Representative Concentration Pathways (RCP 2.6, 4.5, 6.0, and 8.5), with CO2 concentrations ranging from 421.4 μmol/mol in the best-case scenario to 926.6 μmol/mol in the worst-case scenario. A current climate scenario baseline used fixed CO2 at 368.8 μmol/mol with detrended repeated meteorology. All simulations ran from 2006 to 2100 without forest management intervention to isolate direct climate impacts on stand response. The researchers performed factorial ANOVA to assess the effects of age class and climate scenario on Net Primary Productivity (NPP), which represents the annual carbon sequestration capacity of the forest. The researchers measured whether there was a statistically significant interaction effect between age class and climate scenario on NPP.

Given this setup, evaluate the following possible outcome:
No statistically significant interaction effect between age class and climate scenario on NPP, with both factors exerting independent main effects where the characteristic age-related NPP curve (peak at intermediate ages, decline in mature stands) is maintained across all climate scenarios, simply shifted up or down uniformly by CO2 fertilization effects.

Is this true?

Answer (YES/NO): NO